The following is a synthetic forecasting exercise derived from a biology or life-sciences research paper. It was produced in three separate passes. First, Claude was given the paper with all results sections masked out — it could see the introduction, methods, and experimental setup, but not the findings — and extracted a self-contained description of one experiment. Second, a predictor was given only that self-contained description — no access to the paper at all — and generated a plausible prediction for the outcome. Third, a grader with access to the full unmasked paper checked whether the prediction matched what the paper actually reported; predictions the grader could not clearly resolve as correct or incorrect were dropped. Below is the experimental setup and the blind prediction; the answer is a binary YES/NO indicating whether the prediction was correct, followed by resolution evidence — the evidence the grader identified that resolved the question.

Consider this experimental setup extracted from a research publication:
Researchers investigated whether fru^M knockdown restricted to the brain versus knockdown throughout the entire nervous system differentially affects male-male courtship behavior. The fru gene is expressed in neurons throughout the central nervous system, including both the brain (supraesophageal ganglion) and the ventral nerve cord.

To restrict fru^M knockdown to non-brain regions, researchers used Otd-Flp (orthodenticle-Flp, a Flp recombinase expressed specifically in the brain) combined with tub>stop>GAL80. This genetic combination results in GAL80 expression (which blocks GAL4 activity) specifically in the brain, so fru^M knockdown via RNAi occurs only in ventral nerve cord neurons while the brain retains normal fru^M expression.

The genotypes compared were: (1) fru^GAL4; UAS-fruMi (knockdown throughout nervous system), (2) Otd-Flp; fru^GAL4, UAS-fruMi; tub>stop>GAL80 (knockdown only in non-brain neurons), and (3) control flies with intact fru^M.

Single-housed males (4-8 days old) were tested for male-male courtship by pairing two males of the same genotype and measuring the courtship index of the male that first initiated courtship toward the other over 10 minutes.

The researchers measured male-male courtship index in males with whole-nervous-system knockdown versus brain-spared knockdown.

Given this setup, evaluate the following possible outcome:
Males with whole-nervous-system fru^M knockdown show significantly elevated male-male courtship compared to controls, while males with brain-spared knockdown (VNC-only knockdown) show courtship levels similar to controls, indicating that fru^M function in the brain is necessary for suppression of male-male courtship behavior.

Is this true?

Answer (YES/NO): NO